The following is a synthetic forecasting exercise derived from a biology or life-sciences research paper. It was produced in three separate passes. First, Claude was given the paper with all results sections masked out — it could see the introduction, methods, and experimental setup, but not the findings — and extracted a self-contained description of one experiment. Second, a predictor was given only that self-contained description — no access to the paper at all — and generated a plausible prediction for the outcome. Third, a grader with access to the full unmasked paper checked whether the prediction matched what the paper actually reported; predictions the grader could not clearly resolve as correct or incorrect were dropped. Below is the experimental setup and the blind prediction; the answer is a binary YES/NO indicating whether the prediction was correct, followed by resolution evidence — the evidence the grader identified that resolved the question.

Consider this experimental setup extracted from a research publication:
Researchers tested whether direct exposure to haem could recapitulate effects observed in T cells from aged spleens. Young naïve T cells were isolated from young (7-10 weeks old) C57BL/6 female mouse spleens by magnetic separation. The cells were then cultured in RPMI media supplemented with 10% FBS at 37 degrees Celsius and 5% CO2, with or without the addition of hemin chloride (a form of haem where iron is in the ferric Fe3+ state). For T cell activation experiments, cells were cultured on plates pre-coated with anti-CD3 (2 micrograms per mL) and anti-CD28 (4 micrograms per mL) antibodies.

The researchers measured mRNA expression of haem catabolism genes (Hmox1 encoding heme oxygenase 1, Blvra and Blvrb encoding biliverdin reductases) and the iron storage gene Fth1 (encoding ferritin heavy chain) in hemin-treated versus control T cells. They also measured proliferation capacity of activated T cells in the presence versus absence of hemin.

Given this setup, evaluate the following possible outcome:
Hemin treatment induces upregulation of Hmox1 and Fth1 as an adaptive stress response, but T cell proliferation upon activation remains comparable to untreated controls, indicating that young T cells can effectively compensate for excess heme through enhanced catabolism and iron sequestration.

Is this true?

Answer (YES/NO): NO